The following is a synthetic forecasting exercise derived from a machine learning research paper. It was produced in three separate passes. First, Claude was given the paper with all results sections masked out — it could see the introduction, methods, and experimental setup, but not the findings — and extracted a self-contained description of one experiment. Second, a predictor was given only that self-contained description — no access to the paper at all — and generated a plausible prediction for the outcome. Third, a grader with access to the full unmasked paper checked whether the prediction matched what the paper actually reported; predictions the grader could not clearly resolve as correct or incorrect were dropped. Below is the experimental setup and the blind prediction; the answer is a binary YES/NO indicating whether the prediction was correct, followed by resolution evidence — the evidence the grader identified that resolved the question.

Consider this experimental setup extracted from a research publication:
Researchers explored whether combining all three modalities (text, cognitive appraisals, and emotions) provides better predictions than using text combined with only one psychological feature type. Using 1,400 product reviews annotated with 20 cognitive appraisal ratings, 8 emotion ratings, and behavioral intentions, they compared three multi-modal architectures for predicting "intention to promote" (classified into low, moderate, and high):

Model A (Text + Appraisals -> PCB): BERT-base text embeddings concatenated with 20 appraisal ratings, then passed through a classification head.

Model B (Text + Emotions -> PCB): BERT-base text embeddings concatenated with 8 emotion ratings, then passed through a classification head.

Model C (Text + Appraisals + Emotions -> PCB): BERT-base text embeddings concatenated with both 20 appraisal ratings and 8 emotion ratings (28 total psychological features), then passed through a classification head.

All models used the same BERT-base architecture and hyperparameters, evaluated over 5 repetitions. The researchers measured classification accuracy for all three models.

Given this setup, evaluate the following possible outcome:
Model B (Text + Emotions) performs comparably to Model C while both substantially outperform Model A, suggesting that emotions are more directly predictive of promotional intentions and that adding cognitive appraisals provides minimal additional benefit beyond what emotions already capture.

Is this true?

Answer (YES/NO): NO